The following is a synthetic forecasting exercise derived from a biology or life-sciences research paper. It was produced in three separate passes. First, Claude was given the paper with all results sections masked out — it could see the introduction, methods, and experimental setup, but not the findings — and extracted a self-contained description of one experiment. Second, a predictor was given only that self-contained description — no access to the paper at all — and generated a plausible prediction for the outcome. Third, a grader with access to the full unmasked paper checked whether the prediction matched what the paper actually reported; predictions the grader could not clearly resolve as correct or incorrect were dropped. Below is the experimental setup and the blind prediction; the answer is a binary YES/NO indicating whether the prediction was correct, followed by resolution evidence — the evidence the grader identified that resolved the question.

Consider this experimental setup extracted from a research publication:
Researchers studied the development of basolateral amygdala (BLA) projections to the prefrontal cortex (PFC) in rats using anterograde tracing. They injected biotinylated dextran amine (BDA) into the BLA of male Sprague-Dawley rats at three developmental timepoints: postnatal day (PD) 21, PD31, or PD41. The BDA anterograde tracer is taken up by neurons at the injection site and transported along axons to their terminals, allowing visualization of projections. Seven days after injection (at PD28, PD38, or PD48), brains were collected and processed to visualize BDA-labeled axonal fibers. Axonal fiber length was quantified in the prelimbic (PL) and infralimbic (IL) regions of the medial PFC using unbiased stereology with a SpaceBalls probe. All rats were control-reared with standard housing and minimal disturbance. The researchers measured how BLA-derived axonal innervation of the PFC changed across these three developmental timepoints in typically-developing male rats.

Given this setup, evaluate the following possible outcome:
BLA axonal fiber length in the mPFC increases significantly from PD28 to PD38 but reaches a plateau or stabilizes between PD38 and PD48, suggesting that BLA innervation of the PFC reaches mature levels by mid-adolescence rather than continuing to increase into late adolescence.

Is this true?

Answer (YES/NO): NO